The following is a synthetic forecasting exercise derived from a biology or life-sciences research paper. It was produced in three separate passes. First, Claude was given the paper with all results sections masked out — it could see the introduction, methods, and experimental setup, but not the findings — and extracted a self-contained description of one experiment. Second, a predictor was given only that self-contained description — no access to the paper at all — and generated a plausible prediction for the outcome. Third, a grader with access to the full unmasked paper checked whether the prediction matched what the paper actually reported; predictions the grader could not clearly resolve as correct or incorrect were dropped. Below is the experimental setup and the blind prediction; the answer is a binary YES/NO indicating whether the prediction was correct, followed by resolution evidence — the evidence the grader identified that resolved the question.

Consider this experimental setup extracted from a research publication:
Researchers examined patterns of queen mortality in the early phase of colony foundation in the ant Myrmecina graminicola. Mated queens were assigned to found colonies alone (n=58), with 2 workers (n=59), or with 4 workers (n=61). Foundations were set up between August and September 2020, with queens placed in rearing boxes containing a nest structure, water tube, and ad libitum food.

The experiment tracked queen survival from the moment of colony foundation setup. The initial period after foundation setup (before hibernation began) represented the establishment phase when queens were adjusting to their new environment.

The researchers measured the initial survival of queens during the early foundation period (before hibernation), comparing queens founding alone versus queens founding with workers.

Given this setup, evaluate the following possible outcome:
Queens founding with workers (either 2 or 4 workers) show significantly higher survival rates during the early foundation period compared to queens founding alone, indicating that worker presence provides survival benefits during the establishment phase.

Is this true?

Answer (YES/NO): YES